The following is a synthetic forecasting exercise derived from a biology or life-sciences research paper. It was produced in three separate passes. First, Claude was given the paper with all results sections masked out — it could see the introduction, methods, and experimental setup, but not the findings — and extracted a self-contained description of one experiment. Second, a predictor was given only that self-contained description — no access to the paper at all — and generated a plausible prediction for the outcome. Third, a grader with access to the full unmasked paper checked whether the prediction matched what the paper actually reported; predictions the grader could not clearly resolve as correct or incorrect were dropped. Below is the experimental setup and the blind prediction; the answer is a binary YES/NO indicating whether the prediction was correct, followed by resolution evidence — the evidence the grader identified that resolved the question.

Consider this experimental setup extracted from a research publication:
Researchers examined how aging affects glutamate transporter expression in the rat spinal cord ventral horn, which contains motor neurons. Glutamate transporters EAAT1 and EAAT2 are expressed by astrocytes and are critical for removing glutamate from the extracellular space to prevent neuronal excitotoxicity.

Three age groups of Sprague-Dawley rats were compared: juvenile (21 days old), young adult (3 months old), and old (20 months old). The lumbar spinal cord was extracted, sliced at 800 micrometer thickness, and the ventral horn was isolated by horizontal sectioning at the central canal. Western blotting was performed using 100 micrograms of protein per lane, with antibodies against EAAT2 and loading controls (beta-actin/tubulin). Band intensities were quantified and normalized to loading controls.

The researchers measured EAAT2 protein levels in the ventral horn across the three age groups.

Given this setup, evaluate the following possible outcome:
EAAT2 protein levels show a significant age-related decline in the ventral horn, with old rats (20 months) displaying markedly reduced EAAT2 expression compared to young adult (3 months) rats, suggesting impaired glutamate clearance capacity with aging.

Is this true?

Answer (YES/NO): YES